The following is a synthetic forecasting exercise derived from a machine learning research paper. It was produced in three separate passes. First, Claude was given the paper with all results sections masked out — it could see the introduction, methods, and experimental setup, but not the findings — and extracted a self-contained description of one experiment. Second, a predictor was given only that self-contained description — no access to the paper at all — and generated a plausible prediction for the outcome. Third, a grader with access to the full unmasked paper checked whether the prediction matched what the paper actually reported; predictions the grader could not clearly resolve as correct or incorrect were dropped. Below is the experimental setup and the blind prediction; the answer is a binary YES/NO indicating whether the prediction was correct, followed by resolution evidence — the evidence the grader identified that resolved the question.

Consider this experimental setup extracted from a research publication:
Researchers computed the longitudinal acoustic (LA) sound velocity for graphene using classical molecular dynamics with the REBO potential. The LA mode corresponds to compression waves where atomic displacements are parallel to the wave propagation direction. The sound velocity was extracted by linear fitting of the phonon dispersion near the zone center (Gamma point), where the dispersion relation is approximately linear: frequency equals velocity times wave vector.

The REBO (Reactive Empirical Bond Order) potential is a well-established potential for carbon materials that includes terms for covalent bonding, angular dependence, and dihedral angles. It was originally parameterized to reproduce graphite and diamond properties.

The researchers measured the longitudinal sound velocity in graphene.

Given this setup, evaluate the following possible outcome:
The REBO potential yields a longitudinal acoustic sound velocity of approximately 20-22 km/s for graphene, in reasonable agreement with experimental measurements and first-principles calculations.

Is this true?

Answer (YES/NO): NO